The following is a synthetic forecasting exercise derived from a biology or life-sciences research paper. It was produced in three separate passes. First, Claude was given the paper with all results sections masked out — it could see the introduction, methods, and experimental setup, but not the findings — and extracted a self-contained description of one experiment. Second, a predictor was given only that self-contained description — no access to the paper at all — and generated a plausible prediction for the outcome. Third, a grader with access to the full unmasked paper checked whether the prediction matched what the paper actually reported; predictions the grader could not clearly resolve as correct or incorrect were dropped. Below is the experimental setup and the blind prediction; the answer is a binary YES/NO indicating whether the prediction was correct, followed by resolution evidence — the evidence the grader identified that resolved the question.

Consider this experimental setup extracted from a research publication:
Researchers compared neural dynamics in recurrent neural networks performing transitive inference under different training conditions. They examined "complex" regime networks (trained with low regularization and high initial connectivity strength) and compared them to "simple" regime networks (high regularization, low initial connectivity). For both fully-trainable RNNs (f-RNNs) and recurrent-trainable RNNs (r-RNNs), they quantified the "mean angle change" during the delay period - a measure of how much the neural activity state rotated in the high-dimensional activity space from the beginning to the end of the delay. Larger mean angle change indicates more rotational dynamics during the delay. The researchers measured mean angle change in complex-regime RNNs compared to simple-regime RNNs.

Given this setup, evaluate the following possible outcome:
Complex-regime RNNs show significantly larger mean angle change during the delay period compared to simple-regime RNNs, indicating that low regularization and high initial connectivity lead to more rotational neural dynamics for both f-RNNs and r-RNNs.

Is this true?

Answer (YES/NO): NO